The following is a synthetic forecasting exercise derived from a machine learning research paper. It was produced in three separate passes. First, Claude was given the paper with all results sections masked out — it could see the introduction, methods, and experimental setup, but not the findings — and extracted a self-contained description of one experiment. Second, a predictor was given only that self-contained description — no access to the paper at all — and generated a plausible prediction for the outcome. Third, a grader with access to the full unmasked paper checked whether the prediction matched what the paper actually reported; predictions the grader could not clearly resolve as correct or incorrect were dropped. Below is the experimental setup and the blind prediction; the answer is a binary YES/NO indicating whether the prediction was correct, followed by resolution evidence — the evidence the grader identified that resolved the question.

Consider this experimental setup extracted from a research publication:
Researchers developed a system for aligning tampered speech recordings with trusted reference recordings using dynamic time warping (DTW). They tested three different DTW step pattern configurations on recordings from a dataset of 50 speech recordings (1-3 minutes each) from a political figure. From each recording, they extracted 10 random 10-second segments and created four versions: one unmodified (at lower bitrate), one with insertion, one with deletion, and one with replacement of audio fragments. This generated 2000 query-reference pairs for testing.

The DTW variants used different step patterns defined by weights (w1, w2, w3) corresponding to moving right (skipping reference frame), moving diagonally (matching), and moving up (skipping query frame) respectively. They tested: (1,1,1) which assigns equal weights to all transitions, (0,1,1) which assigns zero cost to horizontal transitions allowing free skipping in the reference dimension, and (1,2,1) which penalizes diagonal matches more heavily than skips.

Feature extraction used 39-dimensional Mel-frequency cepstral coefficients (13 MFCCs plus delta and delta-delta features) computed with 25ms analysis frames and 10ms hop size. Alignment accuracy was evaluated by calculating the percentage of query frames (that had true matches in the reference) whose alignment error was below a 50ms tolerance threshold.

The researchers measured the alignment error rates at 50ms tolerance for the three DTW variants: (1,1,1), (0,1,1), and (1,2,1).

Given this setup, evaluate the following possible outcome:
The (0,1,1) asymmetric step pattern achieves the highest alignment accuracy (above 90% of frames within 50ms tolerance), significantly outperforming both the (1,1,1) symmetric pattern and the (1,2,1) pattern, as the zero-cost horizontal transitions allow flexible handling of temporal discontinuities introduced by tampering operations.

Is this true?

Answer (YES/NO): NO